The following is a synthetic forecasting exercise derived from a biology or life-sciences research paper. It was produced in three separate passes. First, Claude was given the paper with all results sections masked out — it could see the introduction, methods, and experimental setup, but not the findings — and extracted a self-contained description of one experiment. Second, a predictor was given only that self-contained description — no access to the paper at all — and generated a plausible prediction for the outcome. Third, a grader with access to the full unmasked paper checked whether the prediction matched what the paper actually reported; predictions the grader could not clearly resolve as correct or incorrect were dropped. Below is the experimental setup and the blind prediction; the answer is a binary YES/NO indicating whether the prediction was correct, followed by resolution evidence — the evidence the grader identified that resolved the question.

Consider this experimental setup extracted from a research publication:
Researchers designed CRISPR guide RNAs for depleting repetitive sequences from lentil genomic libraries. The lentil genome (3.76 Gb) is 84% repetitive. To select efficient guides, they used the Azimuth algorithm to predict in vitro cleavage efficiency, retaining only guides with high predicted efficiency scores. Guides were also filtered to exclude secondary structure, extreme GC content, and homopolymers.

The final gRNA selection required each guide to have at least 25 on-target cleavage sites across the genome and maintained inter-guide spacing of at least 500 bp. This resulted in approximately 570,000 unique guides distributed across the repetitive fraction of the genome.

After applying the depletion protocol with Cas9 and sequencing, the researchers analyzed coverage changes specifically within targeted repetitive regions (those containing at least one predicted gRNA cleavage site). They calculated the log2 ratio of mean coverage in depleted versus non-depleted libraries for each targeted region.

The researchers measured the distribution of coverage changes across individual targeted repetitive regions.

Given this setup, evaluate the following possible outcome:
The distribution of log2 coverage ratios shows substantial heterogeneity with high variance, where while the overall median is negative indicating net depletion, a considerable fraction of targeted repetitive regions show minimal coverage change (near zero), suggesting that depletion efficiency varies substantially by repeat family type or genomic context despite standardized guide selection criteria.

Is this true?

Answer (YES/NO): YES